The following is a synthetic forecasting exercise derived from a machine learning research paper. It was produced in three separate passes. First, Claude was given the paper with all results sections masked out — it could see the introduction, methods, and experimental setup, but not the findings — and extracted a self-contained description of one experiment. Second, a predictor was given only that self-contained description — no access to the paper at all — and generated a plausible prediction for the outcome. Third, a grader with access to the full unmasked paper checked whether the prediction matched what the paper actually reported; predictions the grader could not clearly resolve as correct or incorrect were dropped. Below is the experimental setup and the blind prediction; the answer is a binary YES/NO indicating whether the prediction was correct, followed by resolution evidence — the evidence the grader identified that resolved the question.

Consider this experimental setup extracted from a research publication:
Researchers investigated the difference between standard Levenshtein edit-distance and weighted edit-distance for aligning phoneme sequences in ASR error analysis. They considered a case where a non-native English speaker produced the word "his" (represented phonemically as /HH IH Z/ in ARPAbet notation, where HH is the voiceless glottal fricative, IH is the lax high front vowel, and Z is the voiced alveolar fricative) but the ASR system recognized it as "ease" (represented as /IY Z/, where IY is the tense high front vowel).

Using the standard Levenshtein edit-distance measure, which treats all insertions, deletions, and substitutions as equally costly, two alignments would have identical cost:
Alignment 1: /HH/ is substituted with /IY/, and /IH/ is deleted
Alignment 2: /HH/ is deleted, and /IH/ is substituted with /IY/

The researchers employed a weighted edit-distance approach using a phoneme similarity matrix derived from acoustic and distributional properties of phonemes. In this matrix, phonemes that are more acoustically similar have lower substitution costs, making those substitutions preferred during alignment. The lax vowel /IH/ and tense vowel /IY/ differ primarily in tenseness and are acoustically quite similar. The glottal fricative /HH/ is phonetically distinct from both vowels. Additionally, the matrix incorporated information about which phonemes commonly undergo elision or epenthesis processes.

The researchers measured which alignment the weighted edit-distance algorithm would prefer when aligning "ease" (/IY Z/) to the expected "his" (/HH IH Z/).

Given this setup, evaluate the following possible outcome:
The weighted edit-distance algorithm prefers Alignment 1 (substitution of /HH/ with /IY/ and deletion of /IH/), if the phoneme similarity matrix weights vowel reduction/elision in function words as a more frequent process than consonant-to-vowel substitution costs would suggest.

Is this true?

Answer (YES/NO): NO